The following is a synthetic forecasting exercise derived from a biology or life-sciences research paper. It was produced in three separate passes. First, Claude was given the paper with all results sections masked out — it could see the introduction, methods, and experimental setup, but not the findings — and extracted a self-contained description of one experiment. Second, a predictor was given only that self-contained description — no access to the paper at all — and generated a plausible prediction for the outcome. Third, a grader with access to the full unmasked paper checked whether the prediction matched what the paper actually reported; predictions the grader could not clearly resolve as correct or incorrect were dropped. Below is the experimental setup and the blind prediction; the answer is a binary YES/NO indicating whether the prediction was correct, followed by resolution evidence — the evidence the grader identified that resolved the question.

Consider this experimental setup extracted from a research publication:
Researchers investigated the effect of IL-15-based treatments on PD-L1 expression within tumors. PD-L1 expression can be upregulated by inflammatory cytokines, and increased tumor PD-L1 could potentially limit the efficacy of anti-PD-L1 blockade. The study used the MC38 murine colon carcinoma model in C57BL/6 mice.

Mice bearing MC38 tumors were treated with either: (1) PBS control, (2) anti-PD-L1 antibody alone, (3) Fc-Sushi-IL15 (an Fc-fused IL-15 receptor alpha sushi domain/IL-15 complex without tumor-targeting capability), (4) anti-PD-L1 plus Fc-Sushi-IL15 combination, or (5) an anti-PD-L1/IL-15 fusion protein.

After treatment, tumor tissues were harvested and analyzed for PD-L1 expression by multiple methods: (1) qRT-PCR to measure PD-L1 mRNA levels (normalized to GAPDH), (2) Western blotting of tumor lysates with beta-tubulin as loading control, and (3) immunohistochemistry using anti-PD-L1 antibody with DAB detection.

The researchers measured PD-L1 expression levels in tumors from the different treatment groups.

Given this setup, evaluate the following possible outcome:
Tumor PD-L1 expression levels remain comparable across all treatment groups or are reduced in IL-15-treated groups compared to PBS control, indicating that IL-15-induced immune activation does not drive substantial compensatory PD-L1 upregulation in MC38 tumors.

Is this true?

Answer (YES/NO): NO